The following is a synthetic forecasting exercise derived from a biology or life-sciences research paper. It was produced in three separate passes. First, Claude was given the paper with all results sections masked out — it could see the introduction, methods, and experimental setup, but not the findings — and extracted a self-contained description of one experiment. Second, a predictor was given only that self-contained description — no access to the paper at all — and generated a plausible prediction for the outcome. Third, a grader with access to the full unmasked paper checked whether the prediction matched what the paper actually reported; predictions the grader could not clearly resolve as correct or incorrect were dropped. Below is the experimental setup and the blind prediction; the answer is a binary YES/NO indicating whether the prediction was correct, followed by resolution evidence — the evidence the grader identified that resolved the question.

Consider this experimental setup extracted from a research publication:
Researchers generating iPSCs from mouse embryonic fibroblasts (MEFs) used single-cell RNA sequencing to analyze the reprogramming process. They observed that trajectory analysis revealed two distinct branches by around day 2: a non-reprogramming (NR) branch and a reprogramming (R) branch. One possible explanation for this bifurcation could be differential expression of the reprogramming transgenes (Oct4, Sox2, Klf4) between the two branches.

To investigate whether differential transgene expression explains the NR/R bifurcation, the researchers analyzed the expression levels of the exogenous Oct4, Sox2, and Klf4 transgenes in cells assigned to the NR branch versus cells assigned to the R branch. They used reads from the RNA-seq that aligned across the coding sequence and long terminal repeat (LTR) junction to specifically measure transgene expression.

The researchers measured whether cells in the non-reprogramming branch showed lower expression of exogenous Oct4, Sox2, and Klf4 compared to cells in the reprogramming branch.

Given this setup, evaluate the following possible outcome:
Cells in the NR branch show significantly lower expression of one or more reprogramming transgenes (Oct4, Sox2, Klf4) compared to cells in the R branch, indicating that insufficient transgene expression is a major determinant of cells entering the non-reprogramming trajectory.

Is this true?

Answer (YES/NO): NO